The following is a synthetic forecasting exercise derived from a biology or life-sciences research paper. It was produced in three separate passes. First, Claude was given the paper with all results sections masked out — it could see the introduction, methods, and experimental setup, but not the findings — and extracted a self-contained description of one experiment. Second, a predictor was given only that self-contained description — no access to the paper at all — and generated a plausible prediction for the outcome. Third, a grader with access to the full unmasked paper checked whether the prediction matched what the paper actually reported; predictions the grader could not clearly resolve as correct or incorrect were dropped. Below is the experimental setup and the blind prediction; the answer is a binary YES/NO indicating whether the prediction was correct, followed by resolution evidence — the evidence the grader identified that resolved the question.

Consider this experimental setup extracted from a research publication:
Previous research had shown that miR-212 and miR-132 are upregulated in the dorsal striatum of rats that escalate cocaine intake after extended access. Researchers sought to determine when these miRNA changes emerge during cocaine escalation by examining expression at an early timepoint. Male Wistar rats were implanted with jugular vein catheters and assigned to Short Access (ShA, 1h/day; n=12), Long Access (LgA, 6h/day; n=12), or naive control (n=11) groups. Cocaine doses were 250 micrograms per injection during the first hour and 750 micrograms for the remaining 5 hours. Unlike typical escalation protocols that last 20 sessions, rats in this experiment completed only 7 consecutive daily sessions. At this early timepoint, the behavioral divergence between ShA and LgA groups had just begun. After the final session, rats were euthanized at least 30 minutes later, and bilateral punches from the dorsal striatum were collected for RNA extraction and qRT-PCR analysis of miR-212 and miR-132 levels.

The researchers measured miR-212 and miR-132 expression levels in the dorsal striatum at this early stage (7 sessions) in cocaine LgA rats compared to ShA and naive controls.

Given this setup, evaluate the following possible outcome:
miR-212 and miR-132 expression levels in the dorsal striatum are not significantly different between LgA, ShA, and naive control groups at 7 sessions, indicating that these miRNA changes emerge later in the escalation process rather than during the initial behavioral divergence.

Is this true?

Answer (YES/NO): NO